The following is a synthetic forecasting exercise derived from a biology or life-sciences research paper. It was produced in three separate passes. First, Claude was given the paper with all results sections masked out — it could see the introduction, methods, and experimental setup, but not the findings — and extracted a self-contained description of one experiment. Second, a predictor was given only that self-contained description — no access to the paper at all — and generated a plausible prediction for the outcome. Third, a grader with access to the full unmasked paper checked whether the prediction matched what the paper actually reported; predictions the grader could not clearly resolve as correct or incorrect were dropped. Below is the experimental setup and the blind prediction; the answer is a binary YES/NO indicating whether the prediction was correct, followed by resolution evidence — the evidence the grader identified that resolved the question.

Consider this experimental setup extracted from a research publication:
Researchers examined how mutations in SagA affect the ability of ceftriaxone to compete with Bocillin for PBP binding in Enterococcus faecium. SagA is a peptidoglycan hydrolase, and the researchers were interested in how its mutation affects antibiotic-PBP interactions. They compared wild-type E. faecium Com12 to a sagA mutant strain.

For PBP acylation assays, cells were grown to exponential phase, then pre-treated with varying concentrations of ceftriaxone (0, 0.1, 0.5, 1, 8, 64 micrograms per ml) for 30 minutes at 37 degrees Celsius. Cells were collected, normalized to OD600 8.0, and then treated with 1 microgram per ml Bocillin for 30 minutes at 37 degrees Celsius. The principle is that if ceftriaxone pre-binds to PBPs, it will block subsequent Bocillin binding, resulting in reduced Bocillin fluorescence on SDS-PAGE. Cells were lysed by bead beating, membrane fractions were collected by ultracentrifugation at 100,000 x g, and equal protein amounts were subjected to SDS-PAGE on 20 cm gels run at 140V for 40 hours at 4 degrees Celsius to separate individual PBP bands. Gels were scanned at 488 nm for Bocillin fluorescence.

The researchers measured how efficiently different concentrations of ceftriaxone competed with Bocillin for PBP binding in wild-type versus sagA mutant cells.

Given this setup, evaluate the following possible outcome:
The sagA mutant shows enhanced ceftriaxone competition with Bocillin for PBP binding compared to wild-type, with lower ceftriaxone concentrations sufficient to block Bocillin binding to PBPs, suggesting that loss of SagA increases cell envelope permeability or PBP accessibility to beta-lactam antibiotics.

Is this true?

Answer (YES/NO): NO